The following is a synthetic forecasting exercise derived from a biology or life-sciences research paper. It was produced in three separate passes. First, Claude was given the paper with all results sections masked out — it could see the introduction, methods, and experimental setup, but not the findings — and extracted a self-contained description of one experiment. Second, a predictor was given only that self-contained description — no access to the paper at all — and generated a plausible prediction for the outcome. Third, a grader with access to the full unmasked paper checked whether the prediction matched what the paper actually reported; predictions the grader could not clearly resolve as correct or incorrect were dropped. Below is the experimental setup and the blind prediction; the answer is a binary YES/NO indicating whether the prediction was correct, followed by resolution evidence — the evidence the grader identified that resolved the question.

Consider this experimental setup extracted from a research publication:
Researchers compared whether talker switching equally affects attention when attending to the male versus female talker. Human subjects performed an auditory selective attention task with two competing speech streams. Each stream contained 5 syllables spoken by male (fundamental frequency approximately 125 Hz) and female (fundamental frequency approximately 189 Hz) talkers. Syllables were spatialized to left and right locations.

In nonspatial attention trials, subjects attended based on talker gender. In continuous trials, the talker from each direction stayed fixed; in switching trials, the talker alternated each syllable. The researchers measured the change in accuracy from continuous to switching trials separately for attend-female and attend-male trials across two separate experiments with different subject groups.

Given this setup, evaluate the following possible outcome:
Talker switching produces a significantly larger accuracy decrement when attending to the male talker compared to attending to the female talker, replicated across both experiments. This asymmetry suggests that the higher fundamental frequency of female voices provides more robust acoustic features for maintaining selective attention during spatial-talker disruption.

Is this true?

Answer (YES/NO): NO